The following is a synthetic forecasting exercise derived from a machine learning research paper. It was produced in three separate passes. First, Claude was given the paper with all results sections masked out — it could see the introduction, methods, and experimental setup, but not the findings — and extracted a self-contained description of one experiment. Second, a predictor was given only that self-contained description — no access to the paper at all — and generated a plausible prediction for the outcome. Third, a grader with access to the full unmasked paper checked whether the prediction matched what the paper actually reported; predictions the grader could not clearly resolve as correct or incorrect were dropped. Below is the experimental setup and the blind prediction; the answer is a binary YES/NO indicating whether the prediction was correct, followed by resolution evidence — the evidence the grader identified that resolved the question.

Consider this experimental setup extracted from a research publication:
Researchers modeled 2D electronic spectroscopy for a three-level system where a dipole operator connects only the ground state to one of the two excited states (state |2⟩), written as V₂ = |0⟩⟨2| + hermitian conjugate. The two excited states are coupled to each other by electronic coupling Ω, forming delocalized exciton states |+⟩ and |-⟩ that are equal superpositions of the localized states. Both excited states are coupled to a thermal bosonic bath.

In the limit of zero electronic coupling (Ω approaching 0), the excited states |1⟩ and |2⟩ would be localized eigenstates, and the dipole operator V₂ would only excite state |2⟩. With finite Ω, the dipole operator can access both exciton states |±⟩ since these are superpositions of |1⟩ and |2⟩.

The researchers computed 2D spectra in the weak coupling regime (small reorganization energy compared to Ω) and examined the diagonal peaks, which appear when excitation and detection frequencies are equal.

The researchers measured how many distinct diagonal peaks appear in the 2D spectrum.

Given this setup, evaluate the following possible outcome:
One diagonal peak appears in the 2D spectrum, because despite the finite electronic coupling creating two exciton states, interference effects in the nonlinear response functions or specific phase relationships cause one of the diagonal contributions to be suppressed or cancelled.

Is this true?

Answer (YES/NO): NO